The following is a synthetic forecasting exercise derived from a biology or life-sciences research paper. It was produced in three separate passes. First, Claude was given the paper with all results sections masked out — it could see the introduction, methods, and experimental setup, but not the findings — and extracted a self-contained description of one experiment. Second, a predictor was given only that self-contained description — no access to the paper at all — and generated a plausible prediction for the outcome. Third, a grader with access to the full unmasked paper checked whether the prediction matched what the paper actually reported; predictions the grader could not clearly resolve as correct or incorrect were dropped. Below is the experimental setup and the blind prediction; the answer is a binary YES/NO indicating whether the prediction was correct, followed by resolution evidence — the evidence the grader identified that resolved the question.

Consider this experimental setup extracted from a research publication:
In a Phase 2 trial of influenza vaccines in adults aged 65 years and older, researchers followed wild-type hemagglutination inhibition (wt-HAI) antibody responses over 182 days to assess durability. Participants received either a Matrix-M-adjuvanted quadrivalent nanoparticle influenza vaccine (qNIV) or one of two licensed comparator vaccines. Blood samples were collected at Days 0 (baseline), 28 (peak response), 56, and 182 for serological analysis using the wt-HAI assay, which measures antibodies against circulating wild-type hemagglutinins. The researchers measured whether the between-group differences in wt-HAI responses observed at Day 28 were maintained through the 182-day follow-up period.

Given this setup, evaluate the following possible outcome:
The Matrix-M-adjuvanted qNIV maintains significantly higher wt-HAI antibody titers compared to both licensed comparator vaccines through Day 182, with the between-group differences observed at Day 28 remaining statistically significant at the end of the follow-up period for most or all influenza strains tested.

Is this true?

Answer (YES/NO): NO